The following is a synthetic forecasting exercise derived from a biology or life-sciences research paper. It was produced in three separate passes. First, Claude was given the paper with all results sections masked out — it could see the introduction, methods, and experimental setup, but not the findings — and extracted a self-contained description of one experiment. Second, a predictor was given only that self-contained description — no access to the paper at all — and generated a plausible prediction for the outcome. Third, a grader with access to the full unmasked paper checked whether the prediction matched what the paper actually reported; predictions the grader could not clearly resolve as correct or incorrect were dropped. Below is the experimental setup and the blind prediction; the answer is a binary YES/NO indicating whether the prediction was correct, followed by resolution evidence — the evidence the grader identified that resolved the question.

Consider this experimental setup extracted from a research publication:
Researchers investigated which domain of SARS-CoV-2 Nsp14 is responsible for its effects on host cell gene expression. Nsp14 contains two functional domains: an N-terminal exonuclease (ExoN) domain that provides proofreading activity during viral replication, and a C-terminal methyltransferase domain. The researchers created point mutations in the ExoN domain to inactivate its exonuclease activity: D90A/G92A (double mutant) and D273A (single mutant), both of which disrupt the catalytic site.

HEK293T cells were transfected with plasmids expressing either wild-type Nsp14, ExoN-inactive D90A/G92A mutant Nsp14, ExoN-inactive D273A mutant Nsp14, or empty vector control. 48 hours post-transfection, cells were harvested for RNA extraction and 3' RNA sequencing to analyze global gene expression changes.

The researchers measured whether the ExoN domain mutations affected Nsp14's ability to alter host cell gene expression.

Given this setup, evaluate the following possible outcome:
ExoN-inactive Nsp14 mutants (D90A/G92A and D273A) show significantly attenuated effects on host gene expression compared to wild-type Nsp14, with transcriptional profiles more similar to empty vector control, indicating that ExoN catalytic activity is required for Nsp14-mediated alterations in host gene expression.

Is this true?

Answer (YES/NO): NO